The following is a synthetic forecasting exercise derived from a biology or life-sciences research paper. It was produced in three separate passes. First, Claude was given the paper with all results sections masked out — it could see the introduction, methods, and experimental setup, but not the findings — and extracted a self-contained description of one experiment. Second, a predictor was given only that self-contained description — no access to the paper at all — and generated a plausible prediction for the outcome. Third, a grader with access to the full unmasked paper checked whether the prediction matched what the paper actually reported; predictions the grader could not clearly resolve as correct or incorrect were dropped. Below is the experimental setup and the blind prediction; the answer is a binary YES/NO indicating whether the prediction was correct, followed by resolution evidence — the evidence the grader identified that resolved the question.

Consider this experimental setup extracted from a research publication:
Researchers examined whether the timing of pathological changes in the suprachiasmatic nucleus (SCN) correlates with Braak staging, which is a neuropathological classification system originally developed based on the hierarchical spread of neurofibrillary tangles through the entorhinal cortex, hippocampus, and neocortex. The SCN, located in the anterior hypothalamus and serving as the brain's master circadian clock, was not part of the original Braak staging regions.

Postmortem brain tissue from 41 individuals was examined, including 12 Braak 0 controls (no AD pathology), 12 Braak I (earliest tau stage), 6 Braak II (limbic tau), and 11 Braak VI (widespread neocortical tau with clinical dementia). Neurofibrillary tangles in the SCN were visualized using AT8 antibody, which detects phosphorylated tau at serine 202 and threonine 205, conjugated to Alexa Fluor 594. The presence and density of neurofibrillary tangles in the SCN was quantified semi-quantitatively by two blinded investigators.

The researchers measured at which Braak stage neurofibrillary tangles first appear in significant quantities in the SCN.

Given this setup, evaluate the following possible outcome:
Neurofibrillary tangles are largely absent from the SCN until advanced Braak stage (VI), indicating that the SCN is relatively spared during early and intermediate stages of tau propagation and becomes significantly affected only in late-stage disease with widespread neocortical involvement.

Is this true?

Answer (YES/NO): YES